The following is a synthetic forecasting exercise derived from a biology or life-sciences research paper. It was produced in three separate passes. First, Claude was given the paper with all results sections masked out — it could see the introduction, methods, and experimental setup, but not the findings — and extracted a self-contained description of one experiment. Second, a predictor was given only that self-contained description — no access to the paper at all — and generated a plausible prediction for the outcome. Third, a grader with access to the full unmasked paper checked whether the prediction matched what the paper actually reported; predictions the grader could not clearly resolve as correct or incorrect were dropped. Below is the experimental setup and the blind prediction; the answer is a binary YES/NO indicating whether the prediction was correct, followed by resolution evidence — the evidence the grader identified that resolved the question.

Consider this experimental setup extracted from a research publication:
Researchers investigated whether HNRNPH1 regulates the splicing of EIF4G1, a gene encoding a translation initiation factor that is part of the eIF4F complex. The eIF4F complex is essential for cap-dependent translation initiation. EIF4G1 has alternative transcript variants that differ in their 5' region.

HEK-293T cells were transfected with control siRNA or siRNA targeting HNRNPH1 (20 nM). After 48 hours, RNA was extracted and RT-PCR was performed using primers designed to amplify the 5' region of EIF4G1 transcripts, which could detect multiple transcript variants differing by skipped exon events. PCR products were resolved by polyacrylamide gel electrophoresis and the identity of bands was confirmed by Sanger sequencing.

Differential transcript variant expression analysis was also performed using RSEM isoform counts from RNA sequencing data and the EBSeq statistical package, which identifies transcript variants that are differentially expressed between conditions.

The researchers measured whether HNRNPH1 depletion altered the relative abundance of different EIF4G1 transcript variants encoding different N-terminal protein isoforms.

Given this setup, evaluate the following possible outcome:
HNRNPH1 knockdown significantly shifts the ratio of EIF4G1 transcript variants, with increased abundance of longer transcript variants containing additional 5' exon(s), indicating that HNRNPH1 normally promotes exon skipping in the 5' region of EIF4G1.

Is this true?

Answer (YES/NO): NO